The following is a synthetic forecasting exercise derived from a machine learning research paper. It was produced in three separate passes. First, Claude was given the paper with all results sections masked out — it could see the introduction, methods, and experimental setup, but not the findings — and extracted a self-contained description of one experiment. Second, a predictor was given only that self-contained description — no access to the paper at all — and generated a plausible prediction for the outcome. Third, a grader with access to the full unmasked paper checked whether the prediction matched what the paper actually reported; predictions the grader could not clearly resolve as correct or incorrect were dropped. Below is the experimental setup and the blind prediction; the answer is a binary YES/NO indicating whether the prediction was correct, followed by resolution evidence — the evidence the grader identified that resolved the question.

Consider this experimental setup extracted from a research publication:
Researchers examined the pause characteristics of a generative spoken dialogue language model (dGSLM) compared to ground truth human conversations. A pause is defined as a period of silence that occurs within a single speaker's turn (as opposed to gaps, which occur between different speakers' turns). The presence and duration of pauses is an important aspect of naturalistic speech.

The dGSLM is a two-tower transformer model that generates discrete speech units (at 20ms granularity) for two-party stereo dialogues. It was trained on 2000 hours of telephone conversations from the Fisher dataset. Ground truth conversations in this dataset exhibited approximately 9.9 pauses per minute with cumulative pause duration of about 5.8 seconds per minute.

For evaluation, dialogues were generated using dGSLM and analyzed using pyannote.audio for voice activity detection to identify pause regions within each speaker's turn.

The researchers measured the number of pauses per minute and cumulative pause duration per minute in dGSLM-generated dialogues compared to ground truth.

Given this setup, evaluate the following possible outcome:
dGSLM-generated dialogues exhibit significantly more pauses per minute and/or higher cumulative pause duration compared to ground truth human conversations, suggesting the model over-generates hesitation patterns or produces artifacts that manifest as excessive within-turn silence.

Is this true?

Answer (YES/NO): YES